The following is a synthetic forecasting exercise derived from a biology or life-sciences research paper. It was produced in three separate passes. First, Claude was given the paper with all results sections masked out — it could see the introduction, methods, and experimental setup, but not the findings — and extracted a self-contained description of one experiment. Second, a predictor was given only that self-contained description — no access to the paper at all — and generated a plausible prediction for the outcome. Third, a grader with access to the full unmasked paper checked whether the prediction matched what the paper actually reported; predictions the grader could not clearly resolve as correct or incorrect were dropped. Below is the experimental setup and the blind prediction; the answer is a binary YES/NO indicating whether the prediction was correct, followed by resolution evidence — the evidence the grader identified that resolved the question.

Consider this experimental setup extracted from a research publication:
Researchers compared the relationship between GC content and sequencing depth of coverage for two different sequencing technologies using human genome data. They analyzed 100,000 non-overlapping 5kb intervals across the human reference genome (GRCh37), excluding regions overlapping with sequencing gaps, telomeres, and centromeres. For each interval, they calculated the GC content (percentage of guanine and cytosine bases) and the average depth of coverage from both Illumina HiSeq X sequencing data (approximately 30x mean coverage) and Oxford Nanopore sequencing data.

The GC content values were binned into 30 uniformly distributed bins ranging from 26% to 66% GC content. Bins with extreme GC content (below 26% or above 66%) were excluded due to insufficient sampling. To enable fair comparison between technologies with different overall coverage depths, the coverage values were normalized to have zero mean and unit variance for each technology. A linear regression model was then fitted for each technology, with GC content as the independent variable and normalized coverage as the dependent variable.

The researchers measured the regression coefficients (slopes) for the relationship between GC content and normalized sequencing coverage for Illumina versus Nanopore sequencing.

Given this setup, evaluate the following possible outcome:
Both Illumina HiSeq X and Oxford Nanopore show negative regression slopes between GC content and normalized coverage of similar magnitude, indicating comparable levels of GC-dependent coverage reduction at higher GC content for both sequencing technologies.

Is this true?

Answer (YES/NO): NO